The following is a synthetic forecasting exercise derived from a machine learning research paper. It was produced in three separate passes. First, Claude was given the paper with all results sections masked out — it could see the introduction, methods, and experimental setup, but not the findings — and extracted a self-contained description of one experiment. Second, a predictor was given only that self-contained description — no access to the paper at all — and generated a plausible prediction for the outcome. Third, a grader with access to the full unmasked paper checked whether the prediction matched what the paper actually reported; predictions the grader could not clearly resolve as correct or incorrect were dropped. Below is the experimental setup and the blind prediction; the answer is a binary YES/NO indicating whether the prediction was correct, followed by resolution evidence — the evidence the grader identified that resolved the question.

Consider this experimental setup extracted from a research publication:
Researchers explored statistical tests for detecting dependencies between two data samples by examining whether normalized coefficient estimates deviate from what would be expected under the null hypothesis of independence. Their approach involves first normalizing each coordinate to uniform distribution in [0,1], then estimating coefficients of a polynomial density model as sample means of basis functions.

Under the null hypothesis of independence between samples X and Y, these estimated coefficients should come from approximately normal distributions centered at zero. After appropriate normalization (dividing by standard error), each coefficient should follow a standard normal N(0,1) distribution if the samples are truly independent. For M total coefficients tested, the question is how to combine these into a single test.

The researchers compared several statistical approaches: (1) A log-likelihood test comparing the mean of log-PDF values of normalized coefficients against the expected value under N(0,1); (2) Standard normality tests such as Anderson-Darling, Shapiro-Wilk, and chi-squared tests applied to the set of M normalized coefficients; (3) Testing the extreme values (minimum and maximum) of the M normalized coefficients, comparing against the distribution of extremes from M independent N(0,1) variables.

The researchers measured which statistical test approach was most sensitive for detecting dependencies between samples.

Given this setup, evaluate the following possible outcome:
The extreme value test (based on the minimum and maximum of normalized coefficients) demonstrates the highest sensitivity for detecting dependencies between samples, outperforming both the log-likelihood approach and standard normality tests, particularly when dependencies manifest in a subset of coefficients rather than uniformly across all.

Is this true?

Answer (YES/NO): YES